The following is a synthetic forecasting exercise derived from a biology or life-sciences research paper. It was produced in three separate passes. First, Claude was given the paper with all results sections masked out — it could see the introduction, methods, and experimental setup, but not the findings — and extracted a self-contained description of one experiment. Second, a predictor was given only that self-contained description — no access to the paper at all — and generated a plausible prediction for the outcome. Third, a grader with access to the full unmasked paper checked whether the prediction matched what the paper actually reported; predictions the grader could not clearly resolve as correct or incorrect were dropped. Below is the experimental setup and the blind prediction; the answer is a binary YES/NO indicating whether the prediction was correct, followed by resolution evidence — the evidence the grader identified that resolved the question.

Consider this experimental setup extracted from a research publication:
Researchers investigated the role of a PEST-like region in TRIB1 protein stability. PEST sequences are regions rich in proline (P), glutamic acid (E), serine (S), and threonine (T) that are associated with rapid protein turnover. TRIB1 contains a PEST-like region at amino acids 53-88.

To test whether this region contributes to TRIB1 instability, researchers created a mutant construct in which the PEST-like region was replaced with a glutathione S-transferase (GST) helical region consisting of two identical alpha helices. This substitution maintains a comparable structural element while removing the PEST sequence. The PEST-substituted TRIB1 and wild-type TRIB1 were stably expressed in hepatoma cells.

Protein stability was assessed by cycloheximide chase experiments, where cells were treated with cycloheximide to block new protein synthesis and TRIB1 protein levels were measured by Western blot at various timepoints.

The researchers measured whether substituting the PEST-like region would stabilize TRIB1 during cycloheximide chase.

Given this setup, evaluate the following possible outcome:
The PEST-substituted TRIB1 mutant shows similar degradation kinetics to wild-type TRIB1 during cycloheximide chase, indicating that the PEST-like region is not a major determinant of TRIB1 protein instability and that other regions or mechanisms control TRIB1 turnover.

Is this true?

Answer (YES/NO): YES